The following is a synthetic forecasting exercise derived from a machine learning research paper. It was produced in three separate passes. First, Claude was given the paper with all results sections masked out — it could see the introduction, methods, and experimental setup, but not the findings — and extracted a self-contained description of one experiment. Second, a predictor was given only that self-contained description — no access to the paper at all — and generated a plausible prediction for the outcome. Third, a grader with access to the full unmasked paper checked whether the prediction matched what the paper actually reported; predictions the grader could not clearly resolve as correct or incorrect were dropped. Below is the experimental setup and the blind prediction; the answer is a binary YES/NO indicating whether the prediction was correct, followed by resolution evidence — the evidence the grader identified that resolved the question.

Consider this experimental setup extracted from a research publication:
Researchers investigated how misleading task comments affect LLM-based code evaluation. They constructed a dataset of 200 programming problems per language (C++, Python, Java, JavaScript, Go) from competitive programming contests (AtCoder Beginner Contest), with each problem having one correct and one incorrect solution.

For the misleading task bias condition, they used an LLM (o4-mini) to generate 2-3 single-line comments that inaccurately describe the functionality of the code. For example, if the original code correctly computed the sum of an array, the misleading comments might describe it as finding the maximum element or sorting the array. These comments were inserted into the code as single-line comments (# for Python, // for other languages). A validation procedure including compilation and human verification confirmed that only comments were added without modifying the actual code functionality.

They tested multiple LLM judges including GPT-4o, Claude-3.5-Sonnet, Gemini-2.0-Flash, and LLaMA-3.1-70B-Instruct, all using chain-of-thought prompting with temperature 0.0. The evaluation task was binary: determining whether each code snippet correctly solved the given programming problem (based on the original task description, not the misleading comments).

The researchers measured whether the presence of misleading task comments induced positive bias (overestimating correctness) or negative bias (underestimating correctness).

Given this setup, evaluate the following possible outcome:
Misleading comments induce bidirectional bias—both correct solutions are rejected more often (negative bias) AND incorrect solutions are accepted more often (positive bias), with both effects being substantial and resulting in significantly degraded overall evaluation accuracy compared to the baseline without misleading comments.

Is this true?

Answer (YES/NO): NO